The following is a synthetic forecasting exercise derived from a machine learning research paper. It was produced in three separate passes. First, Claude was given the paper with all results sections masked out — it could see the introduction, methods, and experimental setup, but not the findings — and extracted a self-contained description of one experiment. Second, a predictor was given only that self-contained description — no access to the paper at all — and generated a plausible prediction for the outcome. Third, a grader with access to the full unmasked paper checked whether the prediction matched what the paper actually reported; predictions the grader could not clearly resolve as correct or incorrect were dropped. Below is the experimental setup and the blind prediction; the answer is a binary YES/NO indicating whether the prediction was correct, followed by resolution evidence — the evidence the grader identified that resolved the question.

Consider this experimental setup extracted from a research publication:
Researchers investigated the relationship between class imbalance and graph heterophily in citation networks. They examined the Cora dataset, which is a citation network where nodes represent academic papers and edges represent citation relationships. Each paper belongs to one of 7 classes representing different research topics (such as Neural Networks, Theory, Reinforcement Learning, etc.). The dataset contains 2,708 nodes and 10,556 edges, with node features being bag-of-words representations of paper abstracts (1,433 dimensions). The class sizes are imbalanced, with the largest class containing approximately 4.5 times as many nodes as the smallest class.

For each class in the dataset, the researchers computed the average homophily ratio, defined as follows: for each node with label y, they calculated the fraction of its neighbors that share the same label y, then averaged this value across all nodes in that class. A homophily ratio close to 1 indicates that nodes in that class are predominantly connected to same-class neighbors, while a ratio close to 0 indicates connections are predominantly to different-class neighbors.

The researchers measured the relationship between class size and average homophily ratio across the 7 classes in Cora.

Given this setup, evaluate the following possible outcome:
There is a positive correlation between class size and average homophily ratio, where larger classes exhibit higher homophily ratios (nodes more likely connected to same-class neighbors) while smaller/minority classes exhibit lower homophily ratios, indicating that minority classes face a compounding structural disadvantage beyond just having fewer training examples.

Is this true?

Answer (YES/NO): YES